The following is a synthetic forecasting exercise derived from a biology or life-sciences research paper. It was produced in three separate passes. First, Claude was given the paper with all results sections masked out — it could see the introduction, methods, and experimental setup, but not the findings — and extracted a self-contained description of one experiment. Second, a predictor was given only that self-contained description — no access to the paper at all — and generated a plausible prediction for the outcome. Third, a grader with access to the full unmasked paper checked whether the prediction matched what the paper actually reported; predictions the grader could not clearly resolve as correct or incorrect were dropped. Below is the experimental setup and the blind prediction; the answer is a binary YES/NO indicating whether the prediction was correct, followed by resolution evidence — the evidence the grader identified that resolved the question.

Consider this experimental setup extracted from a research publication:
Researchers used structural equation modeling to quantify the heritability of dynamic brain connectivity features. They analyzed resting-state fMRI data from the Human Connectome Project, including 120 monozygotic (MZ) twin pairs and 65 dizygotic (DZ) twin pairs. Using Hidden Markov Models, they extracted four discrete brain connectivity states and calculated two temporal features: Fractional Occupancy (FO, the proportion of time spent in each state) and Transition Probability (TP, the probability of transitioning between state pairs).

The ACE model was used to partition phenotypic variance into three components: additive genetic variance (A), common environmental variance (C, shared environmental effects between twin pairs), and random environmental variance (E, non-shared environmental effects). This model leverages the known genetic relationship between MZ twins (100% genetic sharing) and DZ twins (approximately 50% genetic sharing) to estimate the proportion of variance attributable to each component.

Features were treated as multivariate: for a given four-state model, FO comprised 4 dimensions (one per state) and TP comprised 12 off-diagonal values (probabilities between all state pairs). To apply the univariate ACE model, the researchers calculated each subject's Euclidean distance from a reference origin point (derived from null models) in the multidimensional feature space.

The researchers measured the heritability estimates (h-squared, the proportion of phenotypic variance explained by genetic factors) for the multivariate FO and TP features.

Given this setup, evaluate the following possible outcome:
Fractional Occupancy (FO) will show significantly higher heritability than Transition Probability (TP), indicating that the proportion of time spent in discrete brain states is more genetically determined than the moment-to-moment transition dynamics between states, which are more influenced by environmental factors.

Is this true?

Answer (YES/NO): NO